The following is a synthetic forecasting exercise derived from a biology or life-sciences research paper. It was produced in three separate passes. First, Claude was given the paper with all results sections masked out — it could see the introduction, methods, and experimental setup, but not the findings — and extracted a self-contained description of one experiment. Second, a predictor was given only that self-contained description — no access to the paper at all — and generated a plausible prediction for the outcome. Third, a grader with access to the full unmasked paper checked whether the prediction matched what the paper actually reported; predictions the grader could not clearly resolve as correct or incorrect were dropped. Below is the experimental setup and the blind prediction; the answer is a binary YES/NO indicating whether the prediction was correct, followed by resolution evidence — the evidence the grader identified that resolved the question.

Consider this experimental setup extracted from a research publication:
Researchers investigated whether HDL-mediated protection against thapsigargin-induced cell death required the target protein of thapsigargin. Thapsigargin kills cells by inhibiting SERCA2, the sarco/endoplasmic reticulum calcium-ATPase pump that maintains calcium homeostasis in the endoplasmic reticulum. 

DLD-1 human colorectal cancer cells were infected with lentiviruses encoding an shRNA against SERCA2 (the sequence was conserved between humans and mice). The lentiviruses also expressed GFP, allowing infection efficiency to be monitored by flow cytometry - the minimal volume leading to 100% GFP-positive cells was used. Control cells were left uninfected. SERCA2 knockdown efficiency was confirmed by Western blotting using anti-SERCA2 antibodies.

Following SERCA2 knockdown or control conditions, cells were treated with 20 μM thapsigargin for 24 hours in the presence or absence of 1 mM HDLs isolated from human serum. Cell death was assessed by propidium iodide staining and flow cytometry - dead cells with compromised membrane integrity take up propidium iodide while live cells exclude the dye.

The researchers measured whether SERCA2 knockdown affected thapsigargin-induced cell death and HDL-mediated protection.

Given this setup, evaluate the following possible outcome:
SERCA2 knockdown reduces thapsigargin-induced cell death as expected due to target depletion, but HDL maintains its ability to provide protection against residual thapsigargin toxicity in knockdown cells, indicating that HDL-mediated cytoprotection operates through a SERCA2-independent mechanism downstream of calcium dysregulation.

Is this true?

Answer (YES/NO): NO